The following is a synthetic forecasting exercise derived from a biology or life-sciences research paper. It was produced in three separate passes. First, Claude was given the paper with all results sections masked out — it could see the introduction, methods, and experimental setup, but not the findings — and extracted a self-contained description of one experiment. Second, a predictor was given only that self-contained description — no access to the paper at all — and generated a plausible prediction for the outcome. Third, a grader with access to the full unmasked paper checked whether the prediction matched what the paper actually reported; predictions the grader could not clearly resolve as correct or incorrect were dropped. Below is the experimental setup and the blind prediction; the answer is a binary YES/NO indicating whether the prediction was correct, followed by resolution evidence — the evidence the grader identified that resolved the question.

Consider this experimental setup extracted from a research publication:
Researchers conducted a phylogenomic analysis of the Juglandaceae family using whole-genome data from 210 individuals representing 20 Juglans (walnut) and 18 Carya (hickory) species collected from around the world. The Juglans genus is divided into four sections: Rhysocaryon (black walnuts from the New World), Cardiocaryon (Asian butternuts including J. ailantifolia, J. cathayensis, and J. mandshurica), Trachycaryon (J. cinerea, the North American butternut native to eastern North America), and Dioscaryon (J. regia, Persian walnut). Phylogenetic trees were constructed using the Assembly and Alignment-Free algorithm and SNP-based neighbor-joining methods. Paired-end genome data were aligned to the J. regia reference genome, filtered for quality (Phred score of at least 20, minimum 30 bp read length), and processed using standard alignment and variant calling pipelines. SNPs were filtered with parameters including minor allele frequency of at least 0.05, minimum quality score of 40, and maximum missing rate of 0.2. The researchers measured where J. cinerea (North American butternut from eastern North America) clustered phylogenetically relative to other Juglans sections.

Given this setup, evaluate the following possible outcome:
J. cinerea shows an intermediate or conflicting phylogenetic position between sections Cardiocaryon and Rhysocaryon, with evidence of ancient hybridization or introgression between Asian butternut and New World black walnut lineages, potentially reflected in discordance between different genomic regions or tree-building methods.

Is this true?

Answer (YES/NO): NO